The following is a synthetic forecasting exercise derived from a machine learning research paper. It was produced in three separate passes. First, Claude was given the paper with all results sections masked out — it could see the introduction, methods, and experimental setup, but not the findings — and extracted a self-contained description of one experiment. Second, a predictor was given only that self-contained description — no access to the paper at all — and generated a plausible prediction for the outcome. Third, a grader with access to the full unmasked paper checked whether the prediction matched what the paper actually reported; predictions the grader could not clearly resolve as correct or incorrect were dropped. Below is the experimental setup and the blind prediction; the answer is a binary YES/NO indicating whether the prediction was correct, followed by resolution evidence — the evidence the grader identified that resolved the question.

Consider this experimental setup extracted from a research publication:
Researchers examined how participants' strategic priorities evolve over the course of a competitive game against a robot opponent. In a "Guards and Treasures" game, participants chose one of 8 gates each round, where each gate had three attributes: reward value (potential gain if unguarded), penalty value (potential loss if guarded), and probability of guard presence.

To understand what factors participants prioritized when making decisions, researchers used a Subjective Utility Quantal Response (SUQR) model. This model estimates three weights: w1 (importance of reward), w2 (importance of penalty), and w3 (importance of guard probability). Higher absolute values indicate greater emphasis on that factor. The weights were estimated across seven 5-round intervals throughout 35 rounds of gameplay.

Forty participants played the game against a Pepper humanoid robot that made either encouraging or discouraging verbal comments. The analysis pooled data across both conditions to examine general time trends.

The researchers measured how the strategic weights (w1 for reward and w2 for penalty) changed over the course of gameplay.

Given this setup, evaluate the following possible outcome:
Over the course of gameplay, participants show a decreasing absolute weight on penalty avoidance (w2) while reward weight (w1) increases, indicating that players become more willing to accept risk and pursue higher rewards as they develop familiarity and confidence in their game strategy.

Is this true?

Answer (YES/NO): NO